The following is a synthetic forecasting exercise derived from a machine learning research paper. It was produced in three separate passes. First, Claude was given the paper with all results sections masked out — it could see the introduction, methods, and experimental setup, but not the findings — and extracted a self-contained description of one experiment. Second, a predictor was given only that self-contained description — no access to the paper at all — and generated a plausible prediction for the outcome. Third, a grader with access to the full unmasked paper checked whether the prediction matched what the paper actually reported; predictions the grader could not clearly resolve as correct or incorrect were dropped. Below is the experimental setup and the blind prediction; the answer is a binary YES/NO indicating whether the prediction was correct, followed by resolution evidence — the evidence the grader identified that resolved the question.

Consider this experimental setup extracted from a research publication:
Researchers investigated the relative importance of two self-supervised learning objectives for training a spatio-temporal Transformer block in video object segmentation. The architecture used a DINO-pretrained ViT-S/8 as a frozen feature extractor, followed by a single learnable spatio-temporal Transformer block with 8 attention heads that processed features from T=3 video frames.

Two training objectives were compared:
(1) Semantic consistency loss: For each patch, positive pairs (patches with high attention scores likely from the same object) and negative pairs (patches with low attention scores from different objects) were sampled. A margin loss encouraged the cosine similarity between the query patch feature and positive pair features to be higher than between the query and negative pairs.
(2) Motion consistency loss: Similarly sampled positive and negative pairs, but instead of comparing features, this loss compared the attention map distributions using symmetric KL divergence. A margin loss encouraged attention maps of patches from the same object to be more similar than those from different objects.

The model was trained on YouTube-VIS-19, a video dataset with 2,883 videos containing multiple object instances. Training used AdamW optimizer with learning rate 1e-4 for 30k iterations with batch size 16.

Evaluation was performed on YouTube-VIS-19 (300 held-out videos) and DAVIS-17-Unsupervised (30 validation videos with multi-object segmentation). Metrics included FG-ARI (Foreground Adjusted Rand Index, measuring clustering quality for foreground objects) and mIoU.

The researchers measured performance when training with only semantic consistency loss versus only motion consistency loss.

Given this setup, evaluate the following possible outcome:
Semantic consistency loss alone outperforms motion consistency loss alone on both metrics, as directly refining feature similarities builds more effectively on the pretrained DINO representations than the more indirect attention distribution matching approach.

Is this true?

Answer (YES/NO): NO